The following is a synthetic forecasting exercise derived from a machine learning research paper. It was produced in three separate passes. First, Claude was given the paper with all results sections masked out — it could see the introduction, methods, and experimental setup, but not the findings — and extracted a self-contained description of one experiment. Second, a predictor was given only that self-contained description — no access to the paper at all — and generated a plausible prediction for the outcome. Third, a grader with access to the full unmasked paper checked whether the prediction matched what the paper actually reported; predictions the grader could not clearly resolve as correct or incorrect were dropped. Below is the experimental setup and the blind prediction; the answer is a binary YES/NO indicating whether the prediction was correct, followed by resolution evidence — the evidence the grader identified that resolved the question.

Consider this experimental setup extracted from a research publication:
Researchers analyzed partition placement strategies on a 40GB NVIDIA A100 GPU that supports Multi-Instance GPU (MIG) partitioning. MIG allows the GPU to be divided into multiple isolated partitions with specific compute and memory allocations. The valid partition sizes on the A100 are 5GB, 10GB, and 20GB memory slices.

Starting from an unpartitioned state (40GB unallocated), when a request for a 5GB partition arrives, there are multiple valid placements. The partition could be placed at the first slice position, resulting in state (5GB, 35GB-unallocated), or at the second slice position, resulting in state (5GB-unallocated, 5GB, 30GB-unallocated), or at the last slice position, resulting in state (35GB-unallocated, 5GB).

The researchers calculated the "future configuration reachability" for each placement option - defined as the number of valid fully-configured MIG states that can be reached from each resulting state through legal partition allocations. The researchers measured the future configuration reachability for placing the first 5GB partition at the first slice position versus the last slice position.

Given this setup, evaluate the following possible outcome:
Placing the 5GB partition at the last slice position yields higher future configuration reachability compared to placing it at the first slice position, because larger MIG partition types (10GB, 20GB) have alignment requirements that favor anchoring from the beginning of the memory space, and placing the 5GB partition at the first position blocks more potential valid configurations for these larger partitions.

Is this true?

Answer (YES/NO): YES